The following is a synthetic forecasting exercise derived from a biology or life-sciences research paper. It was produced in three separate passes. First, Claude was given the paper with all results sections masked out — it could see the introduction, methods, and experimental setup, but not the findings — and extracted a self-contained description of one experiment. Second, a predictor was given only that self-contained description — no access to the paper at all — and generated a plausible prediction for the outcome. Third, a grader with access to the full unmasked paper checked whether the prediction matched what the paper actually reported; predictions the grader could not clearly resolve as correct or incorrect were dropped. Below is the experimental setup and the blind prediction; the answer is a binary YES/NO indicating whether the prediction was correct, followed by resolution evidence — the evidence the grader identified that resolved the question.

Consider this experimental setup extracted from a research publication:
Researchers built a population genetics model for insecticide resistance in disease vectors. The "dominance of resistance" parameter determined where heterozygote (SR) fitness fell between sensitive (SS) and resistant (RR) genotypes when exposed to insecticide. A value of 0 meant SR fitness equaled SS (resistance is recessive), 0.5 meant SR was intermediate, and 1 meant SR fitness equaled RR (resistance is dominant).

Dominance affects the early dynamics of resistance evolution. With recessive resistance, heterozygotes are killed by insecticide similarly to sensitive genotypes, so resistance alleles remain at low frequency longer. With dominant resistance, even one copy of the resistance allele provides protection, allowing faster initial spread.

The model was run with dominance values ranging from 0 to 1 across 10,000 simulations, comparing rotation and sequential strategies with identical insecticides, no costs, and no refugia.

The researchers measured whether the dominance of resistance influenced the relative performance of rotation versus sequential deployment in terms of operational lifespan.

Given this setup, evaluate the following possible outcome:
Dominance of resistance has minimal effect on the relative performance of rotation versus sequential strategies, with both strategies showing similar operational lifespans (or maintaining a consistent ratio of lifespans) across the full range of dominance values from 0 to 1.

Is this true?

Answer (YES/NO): YES